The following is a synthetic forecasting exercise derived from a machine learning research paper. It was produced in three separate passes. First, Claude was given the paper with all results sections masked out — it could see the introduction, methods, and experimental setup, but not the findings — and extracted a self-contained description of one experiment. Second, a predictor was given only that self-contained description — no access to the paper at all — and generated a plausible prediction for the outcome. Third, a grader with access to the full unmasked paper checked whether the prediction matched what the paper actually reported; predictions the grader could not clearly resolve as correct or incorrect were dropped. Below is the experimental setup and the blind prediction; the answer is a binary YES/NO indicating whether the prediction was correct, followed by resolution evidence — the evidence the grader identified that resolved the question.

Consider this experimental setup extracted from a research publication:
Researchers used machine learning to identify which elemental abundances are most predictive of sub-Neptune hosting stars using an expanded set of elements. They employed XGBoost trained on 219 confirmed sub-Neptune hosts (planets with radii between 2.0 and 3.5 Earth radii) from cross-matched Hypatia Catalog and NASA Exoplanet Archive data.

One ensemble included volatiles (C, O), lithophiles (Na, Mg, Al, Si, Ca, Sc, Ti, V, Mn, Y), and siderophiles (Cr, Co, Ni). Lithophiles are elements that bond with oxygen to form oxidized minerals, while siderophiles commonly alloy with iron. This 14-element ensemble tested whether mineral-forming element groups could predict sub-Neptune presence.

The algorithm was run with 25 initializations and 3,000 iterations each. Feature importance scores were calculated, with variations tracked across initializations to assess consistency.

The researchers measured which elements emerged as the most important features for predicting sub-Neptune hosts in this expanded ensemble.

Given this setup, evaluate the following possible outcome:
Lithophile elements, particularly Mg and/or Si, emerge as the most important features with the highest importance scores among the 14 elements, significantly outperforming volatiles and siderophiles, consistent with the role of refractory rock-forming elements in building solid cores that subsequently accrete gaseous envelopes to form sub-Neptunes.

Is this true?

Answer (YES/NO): NO